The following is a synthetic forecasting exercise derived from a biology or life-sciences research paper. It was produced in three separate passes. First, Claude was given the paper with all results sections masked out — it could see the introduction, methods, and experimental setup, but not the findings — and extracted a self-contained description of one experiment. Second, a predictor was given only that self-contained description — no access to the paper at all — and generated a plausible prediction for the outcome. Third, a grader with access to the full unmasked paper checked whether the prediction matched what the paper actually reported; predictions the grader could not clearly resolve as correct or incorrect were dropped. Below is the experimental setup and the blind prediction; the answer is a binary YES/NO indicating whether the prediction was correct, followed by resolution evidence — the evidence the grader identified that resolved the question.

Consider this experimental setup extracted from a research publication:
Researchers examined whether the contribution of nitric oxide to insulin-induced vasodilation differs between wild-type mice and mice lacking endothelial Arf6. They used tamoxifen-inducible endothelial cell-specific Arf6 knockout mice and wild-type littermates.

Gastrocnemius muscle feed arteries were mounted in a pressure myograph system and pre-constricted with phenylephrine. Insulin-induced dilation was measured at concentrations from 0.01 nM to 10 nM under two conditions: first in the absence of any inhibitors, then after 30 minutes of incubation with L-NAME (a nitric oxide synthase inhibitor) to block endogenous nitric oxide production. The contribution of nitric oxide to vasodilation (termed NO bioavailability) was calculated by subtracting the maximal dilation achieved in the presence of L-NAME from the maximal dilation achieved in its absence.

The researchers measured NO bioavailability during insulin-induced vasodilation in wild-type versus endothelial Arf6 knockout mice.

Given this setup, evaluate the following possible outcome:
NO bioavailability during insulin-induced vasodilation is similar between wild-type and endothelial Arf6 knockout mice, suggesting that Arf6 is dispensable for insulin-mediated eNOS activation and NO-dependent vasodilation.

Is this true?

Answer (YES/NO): NO